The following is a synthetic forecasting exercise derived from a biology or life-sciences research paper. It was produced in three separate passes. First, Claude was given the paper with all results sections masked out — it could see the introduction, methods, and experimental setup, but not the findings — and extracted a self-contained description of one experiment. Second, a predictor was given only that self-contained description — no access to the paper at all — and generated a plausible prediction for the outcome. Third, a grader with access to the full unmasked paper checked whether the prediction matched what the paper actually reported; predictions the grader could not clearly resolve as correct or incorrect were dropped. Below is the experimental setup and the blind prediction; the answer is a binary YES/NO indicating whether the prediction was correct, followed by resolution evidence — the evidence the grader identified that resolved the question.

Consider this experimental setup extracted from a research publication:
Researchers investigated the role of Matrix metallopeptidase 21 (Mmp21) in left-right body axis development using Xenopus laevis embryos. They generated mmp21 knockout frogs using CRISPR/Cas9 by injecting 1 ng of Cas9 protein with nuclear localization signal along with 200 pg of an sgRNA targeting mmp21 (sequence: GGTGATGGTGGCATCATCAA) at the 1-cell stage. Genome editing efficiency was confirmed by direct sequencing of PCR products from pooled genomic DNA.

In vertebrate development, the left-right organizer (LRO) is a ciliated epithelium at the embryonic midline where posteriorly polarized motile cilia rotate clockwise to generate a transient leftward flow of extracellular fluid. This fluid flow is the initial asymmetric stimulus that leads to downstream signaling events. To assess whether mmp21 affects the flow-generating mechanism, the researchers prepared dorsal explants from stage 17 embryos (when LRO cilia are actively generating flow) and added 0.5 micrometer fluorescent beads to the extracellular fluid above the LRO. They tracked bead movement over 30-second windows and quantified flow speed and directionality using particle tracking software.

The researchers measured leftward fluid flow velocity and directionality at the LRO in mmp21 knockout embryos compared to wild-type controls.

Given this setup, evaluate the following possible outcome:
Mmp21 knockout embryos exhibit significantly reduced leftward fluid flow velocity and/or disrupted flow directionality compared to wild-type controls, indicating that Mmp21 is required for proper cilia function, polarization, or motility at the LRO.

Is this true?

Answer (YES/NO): NO